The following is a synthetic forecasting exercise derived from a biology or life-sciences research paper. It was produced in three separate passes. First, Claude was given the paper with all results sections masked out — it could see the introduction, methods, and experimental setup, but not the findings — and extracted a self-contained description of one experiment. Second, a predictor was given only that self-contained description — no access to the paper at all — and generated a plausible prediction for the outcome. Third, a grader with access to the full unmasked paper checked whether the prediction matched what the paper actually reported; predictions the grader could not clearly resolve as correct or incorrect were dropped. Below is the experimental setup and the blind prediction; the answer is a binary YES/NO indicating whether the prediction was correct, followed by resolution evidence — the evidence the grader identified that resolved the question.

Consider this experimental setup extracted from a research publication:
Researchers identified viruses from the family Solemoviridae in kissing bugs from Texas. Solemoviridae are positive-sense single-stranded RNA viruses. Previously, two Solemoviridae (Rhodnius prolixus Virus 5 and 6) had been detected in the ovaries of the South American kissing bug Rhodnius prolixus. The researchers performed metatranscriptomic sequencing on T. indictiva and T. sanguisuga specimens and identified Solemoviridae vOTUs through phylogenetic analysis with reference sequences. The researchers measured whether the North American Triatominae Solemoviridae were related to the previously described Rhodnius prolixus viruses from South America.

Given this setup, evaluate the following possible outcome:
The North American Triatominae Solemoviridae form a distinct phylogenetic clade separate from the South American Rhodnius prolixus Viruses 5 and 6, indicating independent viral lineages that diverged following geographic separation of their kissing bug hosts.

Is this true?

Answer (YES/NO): NO